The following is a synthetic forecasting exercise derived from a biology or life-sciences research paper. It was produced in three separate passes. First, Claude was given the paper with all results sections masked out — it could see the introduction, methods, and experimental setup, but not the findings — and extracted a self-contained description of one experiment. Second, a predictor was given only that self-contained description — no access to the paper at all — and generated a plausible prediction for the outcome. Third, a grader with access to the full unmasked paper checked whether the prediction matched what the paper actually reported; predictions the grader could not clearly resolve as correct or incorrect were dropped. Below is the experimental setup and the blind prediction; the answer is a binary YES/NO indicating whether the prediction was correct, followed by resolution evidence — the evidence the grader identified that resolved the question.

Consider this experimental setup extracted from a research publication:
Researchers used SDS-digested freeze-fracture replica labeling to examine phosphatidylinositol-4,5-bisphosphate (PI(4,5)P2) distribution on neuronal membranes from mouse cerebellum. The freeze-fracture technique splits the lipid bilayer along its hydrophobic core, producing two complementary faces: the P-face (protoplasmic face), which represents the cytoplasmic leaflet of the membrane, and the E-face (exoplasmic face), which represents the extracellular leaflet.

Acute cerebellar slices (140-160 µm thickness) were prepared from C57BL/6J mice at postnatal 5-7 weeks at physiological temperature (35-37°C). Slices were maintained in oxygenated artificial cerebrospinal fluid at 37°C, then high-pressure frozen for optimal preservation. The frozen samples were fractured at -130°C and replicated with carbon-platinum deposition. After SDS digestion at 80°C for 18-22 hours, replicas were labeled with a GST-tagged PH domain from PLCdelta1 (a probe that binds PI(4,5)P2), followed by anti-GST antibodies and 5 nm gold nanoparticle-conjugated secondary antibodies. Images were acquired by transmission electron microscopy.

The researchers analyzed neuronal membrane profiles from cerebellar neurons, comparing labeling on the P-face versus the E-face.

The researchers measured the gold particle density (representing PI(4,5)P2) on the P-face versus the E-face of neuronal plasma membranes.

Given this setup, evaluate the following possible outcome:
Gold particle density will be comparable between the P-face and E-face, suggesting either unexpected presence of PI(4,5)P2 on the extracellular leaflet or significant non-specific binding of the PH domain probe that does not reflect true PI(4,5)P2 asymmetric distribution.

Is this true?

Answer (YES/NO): NO